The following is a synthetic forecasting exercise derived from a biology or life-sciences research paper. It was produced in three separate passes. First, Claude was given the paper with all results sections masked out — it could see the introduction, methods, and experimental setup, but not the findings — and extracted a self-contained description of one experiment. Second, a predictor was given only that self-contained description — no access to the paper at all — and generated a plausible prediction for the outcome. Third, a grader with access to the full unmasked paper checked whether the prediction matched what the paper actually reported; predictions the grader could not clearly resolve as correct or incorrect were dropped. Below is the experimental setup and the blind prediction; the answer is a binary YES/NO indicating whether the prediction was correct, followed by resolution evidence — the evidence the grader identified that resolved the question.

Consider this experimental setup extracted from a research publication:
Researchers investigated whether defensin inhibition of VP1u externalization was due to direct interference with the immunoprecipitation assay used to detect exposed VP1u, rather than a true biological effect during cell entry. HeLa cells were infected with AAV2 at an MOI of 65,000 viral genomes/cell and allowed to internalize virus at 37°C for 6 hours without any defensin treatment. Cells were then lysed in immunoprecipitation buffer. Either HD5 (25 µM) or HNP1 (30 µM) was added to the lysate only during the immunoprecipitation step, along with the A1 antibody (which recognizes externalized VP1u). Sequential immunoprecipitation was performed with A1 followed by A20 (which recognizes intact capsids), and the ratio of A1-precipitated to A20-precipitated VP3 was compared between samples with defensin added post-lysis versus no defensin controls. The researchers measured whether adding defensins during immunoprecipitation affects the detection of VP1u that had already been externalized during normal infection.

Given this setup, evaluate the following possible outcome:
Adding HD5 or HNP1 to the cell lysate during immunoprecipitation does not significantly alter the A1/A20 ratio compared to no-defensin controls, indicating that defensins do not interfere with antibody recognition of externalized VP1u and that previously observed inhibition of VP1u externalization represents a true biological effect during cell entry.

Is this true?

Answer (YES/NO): YES